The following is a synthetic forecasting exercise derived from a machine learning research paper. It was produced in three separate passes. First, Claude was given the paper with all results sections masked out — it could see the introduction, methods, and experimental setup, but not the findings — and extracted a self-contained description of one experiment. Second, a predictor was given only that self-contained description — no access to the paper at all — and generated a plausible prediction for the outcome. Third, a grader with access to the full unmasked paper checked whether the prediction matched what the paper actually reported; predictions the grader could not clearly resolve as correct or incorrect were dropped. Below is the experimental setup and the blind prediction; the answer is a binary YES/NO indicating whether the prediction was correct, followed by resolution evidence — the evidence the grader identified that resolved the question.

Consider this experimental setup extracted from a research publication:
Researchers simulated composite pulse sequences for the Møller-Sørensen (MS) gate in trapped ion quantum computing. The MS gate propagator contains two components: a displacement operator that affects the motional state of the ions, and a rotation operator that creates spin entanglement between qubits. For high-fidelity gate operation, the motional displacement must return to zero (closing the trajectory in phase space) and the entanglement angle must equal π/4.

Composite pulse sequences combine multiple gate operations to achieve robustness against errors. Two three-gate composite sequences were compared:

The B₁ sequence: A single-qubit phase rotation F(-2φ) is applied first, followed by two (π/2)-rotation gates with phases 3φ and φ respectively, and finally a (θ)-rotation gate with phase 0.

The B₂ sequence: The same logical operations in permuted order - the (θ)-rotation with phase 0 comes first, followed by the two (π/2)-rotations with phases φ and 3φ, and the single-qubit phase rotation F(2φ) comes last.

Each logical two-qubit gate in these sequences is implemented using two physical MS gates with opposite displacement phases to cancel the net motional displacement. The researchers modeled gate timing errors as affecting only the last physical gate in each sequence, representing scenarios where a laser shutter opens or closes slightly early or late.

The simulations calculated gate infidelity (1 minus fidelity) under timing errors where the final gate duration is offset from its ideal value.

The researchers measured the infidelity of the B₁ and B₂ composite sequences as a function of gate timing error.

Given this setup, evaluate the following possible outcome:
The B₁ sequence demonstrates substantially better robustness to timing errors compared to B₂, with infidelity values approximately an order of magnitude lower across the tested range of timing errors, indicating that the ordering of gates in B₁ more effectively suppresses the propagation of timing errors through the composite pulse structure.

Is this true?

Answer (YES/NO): NO